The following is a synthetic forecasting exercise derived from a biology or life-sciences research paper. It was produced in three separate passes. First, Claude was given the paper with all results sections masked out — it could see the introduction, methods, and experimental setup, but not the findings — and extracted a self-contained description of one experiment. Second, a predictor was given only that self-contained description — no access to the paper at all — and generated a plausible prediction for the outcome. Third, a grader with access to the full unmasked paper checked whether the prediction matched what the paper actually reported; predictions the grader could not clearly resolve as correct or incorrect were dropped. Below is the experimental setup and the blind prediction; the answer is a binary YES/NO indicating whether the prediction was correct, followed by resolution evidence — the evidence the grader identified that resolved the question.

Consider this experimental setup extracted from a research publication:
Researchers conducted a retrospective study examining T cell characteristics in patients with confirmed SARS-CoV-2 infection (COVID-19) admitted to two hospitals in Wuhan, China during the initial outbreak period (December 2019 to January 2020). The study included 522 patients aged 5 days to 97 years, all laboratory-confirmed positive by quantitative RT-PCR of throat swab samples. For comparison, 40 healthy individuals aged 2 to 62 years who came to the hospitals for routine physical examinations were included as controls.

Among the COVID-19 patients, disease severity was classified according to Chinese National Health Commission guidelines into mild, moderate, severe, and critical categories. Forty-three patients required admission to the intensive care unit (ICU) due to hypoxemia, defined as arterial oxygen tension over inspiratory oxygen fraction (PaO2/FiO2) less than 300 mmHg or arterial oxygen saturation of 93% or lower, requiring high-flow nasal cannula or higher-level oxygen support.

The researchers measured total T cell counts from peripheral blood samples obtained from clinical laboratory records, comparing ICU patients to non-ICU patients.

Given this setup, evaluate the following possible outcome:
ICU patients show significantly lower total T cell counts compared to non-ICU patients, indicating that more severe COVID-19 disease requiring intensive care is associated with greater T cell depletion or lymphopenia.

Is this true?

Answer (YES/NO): YES